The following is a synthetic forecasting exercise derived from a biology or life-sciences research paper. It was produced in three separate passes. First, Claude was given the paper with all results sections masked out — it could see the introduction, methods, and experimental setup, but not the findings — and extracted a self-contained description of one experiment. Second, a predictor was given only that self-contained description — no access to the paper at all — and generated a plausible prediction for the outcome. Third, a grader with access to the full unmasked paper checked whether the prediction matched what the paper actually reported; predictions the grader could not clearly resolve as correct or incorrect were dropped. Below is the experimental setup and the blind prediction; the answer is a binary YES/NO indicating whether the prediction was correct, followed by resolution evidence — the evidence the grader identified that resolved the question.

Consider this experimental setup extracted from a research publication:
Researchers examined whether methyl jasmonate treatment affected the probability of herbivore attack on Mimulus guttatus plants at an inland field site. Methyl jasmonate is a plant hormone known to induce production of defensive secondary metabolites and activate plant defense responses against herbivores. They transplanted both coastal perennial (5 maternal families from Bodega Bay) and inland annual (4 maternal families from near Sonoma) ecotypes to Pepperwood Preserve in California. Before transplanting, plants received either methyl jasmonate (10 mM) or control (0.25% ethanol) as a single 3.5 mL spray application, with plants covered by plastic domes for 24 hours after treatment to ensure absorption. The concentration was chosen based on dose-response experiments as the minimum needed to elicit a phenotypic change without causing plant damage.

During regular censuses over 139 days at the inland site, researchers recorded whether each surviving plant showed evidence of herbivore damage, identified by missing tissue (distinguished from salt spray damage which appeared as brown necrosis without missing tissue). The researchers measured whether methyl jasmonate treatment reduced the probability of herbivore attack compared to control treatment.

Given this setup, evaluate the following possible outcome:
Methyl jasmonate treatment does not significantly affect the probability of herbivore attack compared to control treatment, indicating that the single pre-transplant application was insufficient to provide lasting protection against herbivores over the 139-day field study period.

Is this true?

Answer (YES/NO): YES